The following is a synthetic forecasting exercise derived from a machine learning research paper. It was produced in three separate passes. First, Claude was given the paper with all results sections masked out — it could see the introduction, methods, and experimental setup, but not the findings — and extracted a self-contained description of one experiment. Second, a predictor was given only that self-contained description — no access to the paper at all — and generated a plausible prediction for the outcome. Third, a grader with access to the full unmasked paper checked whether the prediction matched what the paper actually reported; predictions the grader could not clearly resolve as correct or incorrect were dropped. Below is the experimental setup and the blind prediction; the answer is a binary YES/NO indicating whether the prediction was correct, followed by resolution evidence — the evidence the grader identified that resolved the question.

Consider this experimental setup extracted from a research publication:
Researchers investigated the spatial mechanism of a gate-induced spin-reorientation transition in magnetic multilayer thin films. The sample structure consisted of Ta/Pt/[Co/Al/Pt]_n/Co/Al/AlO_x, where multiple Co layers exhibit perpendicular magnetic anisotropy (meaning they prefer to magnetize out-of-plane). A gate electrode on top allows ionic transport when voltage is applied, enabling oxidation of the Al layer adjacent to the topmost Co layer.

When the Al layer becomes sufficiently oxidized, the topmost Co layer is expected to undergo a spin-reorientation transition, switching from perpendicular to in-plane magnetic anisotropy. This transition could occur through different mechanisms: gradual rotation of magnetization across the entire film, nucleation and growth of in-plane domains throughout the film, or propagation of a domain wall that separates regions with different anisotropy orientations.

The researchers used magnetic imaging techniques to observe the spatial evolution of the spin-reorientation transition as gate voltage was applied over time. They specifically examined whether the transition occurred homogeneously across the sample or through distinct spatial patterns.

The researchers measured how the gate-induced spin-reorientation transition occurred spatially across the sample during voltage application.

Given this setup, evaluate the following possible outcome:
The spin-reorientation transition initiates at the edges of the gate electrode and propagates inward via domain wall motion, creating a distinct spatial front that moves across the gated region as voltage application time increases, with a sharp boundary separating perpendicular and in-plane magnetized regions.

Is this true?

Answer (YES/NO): NO